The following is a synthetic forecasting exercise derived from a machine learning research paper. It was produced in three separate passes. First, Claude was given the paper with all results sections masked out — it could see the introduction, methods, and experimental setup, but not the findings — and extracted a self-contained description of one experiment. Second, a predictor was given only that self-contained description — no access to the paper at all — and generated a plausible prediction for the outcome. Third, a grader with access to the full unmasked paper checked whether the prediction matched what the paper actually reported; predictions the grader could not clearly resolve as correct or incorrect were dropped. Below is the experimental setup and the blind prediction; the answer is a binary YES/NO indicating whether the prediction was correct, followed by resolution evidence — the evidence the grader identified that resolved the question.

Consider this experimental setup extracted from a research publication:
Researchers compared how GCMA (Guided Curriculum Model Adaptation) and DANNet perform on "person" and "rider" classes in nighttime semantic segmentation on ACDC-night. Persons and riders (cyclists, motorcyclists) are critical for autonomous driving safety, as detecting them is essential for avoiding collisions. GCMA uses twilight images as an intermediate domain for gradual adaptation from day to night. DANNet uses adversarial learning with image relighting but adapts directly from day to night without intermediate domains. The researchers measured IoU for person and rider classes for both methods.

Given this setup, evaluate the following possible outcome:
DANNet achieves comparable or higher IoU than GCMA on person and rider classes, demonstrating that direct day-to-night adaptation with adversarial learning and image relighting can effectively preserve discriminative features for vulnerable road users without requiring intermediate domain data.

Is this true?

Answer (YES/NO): NO